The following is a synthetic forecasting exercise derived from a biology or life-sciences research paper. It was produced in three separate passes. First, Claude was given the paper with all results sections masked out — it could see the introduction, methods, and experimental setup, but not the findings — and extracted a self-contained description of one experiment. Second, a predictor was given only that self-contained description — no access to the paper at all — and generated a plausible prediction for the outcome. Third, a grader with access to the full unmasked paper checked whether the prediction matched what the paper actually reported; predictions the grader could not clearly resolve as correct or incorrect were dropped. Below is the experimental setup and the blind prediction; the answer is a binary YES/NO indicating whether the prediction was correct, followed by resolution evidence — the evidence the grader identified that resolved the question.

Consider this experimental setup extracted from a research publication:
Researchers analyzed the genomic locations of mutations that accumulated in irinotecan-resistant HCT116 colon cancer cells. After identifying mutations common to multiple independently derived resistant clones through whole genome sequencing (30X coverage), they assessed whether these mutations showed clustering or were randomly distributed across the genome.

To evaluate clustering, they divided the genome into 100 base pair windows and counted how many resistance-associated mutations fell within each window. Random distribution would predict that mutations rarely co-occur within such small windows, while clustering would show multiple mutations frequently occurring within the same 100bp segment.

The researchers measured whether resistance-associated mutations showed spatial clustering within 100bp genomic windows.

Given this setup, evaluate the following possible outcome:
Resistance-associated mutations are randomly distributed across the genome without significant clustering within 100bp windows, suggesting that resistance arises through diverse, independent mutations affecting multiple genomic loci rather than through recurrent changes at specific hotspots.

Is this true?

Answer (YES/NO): NO